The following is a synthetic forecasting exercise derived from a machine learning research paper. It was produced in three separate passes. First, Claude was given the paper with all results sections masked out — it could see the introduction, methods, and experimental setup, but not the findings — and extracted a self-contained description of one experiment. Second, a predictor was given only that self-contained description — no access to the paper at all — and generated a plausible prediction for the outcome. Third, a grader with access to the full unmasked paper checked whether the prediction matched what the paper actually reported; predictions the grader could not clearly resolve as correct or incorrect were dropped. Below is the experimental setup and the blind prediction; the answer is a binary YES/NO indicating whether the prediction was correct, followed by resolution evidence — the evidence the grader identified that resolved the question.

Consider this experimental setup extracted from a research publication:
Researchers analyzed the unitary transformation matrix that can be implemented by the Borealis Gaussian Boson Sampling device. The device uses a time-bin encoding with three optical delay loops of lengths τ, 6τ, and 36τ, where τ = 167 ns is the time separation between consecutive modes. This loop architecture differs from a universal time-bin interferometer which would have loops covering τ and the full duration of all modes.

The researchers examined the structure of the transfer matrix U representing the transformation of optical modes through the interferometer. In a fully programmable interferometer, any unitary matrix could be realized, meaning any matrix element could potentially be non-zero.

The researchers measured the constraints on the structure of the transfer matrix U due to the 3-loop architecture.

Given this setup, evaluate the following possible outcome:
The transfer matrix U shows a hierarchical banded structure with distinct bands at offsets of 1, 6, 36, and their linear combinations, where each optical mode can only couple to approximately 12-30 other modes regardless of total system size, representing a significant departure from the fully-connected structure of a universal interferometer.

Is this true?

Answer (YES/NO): NO